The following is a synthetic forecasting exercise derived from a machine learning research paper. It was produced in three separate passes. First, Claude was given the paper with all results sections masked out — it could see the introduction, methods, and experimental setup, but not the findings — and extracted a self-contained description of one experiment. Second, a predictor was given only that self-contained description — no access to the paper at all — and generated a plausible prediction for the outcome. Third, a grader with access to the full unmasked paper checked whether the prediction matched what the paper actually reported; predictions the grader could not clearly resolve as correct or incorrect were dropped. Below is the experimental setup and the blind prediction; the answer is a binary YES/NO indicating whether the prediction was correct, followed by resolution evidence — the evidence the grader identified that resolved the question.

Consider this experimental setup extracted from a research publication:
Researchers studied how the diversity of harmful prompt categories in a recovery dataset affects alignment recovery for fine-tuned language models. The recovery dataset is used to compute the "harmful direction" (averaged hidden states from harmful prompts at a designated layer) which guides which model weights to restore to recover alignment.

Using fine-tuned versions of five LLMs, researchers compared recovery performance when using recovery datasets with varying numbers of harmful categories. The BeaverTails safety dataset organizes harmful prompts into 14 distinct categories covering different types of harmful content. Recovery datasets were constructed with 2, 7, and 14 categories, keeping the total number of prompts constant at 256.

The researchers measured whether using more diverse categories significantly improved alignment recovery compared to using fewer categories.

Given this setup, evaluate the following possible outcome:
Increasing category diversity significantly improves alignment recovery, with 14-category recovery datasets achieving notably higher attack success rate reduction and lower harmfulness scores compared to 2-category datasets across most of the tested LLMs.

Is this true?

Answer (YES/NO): NO